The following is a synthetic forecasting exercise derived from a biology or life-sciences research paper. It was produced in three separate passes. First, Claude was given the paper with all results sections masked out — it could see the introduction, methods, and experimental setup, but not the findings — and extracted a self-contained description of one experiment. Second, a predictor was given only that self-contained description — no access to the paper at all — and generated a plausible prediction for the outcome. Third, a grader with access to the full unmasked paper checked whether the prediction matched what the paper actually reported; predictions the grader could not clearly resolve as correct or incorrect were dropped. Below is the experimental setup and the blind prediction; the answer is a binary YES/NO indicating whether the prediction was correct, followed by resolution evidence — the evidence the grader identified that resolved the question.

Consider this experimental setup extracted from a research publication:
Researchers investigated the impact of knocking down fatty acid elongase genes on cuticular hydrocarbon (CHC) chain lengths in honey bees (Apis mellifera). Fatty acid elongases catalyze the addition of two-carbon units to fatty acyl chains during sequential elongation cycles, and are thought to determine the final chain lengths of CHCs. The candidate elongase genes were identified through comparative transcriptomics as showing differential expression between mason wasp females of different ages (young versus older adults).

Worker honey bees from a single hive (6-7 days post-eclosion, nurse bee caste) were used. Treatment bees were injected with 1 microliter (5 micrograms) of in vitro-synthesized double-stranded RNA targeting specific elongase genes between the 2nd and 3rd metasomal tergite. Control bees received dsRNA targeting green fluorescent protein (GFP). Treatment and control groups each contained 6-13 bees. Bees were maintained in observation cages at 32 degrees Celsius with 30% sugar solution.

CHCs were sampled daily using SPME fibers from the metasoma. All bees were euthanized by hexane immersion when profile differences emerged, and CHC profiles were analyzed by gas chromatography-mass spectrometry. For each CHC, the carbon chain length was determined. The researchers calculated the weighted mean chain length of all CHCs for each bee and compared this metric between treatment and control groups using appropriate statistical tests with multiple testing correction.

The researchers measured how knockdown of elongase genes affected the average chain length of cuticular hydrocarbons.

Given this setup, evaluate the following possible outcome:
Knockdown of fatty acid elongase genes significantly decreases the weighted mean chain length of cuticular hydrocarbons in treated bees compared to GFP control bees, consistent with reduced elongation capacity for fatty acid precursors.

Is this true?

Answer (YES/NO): YES